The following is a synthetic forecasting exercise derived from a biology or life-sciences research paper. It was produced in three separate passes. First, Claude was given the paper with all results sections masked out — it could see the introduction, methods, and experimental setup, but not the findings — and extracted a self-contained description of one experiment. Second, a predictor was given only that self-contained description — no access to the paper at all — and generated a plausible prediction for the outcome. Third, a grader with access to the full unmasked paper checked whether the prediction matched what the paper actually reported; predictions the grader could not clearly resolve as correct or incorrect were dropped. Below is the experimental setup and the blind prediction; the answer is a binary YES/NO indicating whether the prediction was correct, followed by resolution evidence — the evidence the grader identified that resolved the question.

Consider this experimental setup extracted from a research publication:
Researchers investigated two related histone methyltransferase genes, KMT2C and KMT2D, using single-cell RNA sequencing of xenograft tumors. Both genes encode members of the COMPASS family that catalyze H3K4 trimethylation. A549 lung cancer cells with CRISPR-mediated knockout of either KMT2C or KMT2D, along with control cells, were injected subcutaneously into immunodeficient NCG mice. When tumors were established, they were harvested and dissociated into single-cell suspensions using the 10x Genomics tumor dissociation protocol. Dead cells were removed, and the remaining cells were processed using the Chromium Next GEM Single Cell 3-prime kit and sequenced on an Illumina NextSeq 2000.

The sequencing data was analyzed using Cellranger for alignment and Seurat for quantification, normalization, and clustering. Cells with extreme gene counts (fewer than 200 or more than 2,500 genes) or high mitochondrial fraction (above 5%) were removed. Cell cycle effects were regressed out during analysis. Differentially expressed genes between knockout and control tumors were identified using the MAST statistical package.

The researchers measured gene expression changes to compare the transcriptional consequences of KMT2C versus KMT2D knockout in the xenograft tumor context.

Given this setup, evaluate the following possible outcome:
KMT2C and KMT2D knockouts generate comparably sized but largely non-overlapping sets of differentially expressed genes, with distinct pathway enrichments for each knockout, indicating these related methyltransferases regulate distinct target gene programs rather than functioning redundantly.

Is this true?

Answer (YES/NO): NO